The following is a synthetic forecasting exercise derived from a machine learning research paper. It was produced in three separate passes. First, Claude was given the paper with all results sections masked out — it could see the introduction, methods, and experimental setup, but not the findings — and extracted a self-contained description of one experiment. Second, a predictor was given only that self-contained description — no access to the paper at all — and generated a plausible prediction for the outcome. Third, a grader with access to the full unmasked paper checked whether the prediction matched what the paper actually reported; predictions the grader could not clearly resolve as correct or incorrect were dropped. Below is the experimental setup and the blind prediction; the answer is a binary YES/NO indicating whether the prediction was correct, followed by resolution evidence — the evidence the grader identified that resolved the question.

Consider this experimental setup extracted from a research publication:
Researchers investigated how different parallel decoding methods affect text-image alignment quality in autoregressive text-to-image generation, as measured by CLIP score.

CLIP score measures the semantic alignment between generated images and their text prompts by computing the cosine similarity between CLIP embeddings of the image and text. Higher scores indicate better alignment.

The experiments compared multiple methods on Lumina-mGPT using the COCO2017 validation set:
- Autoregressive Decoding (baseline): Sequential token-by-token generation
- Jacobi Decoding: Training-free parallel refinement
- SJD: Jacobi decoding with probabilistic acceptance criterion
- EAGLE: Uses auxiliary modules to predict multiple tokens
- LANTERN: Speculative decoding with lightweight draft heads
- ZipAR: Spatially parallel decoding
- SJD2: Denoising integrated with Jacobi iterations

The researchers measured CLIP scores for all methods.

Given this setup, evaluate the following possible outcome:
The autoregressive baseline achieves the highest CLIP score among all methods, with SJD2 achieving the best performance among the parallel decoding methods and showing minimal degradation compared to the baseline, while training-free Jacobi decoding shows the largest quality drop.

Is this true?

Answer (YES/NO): NO